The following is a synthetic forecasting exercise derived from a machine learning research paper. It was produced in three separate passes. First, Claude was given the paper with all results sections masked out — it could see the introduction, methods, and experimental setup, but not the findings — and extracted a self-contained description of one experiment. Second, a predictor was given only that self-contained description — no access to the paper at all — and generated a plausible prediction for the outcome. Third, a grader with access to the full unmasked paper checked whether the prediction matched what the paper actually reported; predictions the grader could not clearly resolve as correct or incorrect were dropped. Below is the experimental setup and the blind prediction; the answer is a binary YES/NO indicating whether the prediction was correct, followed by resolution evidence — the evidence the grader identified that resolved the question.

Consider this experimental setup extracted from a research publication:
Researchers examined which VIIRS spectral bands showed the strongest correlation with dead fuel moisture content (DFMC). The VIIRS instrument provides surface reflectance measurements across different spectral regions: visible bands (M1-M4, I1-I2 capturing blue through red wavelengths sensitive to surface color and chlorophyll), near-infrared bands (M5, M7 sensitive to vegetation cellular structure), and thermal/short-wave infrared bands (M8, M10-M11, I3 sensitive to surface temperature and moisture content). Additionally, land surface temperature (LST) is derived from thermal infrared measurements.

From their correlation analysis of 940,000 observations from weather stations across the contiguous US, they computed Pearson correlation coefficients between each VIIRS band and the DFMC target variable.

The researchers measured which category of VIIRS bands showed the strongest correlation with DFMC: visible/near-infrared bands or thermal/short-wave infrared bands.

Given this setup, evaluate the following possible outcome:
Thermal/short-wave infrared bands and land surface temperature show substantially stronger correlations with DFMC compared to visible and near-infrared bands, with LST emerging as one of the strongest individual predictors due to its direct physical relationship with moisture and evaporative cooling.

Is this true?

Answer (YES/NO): YES